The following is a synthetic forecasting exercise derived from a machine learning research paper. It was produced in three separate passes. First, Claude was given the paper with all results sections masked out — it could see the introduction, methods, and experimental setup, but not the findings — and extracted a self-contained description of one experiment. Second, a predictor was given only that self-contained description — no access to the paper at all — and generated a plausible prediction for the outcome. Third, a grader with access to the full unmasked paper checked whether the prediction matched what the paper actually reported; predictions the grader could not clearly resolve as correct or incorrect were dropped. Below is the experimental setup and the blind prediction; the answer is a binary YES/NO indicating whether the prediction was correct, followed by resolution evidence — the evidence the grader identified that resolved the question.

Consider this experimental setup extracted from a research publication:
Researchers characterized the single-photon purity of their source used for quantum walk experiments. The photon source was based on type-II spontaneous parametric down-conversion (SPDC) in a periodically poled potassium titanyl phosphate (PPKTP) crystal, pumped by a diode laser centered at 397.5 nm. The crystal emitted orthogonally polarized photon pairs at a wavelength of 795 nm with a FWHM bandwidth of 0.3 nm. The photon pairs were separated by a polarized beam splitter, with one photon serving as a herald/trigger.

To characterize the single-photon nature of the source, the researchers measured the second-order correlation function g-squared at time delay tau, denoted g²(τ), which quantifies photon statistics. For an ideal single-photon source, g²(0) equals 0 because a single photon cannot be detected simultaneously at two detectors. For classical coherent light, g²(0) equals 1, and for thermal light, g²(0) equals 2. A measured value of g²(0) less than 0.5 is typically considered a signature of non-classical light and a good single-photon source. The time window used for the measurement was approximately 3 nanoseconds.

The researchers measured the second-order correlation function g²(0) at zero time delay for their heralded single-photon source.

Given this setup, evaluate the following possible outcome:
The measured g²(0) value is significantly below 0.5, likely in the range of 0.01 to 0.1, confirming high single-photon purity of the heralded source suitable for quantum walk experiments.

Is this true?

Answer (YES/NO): YES